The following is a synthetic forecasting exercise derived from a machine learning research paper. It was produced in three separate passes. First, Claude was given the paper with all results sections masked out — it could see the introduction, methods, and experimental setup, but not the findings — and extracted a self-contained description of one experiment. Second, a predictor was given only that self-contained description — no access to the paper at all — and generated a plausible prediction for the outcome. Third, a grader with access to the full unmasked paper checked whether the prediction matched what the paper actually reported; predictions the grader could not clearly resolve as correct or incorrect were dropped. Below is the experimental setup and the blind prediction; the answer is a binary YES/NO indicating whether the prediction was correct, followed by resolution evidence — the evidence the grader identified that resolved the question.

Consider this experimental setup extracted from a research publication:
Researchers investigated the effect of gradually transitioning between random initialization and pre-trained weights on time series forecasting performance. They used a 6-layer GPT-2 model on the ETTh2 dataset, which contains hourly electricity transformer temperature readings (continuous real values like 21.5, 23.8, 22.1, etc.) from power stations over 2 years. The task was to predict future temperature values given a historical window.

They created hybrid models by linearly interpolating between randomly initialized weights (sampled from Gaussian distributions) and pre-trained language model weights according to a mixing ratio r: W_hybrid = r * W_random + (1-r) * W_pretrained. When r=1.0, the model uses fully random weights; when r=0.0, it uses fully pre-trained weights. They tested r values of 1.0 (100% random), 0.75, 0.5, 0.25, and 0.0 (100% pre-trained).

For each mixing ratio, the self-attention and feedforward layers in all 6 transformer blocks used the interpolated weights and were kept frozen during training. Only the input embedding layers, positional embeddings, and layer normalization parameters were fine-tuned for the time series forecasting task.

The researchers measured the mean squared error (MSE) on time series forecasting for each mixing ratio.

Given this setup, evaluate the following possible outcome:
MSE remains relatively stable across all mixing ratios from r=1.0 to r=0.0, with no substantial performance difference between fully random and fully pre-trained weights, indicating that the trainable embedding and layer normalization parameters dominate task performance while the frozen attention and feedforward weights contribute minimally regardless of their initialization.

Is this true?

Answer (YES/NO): NO